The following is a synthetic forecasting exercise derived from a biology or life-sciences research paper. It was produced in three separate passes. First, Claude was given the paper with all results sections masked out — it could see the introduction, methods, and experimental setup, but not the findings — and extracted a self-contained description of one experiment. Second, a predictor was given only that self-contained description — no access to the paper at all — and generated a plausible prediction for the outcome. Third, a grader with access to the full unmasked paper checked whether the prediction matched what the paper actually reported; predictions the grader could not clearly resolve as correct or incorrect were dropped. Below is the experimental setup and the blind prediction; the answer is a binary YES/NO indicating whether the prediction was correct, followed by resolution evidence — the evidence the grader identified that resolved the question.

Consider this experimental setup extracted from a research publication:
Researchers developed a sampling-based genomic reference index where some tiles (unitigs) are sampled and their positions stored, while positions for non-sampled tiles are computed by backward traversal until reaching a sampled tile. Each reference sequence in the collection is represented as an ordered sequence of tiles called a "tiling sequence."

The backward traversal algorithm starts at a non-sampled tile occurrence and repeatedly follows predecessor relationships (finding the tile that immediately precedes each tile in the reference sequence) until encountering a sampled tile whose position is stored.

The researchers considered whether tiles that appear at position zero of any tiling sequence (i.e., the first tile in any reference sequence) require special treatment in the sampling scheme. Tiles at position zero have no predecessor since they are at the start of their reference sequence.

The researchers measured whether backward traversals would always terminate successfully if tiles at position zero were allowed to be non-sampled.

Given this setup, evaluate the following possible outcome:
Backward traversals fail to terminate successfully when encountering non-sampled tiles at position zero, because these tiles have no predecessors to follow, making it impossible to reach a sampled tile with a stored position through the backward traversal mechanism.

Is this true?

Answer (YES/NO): YES